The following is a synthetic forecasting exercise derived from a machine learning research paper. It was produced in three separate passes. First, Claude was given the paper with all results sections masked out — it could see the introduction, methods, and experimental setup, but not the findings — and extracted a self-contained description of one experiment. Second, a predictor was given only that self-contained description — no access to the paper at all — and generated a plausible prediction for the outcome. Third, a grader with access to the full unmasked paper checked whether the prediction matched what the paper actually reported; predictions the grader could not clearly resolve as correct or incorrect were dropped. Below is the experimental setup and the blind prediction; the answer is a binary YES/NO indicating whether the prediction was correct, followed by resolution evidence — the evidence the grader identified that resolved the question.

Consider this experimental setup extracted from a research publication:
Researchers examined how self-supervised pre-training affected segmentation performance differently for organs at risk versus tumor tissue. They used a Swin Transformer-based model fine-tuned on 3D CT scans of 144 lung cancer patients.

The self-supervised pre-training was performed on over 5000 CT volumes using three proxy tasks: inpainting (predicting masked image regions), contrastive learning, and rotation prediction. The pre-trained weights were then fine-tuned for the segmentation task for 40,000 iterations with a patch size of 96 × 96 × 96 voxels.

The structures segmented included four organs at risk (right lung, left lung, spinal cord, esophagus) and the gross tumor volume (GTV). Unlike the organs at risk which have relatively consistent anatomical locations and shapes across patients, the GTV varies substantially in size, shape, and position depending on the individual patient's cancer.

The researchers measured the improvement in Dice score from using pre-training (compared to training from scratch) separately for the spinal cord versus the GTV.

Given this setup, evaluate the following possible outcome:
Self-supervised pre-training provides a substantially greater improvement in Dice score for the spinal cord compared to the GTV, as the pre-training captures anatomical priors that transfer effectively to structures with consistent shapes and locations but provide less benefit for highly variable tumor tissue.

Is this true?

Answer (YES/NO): NO